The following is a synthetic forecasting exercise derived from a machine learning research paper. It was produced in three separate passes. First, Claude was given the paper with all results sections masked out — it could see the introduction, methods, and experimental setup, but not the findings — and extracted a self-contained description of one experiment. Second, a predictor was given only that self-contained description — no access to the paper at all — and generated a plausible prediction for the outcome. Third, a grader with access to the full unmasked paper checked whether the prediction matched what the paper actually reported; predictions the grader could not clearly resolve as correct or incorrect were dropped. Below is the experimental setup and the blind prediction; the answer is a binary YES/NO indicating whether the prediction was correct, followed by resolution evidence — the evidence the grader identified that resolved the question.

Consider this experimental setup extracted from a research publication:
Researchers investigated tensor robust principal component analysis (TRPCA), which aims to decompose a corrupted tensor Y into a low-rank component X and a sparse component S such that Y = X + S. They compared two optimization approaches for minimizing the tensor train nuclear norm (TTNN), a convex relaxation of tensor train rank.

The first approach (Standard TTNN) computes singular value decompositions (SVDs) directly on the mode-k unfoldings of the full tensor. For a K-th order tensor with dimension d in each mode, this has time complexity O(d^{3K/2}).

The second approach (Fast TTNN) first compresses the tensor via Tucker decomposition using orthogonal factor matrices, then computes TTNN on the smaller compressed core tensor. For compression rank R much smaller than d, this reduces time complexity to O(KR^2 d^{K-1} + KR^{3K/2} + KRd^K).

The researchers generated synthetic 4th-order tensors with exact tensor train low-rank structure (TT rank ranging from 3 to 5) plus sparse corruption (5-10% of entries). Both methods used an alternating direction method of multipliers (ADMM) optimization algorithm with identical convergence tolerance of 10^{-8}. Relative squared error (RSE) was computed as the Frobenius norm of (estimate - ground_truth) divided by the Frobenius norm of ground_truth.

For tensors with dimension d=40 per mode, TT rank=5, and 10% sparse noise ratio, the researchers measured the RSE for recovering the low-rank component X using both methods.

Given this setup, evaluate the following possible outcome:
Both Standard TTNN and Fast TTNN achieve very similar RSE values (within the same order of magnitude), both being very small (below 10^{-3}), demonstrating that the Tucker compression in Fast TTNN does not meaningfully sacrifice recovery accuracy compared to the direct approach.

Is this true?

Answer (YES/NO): NO